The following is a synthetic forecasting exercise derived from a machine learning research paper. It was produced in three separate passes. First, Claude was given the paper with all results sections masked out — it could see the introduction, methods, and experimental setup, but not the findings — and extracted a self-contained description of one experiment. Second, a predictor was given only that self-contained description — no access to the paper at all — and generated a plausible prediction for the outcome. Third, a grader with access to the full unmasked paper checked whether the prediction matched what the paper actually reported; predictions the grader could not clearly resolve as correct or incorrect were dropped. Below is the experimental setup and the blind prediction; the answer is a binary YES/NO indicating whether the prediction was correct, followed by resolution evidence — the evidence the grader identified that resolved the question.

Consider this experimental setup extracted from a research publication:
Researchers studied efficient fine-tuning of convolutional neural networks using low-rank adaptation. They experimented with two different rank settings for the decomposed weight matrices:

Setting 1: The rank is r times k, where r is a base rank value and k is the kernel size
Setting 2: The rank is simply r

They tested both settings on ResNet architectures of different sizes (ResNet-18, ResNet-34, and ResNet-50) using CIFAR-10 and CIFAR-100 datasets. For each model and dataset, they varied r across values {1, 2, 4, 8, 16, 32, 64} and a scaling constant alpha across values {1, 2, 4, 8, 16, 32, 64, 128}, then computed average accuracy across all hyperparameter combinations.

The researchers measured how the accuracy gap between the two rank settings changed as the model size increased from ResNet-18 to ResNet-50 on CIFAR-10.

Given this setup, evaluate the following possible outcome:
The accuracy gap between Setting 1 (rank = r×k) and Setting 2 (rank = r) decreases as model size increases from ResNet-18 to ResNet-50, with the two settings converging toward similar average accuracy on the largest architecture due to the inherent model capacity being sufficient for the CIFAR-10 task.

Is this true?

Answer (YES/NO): YES